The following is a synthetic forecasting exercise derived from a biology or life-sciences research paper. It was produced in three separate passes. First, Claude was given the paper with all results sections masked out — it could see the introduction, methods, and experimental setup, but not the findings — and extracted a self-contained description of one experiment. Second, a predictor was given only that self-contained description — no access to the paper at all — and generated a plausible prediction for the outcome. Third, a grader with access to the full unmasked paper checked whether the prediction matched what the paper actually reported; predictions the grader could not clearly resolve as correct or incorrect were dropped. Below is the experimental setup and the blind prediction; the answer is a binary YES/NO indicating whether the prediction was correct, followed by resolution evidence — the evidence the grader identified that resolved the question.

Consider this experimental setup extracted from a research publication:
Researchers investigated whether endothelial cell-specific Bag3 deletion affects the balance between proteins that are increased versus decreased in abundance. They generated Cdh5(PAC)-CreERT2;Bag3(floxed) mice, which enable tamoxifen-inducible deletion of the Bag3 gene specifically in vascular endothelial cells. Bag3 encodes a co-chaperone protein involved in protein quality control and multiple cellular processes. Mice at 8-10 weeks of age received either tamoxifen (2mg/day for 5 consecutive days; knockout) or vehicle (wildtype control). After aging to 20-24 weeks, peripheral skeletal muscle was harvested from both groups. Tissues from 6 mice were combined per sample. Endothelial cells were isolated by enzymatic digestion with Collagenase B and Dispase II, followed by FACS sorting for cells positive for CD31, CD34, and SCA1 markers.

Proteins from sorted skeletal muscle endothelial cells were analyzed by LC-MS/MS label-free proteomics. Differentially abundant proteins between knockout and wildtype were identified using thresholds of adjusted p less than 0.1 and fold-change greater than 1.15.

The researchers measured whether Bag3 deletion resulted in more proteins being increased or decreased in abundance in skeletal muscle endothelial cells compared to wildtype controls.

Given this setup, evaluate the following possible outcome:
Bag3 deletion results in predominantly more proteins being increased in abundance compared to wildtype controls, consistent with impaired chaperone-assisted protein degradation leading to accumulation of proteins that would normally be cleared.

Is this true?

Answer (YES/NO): NO